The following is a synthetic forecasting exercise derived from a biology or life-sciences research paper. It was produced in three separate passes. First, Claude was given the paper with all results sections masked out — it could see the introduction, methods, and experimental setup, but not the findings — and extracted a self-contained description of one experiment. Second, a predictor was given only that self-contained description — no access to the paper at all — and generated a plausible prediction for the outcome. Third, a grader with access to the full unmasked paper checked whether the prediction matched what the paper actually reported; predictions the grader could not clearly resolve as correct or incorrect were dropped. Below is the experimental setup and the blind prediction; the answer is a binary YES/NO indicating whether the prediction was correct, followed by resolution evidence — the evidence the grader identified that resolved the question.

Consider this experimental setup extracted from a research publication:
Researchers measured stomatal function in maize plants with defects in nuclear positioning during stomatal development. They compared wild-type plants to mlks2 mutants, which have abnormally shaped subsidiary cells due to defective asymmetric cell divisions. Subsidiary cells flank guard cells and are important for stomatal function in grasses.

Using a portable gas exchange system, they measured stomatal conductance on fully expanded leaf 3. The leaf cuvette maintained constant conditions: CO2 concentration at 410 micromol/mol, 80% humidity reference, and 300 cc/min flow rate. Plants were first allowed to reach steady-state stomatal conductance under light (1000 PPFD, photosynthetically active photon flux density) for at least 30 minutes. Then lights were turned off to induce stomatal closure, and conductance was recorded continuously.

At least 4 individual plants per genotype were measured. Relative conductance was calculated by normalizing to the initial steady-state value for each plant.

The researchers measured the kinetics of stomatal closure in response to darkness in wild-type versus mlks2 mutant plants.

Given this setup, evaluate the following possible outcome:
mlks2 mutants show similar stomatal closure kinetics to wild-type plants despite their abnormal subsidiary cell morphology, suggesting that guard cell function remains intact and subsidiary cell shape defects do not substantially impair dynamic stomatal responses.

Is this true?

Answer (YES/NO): YES